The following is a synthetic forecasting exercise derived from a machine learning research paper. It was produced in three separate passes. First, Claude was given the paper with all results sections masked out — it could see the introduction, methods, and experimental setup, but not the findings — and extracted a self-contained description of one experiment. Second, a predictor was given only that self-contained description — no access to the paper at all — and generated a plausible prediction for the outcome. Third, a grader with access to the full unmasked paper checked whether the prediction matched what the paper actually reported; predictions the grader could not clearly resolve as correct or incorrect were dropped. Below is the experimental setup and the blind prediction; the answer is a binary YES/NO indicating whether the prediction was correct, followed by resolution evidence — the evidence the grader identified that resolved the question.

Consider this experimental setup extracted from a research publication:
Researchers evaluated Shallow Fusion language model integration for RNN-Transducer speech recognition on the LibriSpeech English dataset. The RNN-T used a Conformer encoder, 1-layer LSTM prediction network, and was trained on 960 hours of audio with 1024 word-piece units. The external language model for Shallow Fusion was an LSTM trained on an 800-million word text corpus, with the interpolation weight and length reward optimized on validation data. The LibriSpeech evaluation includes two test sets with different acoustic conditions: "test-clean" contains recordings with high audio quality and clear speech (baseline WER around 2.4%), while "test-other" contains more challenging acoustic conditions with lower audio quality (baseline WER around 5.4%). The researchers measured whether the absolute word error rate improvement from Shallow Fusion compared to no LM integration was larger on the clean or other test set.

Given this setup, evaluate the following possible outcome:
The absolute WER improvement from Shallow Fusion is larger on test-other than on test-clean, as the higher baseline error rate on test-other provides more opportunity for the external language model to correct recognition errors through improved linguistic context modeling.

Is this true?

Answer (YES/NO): YES